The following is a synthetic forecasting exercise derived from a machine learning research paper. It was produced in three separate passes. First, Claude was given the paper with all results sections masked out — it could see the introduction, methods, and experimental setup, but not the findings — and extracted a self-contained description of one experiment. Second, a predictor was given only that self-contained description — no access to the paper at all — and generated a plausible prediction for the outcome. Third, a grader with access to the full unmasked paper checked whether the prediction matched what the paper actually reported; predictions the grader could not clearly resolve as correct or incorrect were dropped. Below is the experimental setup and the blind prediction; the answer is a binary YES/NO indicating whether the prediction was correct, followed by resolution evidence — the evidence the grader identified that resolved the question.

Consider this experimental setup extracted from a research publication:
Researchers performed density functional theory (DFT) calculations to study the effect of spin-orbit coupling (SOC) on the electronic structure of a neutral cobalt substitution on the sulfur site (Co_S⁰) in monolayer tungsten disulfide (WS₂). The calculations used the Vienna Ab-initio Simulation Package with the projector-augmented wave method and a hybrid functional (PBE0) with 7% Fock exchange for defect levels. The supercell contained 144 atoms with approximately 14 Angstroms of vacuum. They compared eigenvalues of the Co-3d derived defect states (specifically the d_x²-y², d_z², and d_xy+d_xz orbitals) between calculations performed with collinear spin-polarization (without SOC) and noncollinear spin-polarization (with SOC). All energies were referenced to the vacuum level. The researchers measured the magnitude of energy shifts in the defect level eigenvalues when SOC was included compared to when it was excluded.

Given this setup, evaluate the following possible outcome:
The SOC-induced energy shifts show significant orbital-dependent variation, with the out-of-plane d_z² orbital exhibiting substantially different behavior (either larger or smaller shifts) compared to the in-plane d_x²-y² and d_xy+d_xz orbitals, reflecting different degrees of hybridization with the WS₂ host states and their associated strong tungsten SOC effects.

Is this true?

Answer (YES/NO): NO